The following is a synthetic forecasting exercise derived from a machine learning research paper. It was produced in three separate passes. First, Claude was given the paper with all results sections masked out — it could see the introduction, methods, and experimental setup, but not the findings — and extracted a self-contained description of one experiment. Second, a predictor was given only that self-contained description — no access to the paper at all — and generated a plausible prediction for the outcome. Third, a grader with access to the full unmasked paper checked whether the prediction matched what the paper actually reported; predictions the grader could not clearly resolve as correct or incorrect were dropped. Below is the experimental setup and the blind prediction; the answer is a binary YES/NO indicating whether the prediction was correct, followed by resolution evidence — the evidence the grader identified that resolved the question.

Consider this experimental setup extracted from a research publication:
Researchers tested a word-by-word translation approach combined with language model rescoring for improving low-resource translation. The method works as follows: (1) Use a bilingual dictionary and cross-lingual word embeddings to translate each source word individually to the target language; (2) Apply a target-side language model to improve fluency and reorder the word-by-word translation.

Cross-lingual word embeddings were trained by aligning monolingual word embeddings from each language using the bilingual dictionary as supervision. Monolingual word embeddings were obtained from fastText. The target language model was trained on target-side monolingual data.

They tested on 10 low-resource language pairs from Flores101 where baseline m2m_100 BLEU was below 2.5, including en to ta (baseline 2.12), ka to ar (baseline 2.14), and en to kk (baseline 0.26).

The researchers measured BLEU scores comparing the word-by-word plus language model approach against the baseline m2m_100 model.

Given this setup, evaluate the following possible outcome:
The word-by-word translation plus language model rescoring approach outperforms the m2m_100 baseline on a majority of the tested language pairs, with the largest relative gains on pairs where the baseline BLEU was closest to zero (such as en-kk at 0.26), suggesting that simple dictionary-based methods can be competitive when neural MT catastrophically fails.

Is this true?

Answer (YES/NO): NO